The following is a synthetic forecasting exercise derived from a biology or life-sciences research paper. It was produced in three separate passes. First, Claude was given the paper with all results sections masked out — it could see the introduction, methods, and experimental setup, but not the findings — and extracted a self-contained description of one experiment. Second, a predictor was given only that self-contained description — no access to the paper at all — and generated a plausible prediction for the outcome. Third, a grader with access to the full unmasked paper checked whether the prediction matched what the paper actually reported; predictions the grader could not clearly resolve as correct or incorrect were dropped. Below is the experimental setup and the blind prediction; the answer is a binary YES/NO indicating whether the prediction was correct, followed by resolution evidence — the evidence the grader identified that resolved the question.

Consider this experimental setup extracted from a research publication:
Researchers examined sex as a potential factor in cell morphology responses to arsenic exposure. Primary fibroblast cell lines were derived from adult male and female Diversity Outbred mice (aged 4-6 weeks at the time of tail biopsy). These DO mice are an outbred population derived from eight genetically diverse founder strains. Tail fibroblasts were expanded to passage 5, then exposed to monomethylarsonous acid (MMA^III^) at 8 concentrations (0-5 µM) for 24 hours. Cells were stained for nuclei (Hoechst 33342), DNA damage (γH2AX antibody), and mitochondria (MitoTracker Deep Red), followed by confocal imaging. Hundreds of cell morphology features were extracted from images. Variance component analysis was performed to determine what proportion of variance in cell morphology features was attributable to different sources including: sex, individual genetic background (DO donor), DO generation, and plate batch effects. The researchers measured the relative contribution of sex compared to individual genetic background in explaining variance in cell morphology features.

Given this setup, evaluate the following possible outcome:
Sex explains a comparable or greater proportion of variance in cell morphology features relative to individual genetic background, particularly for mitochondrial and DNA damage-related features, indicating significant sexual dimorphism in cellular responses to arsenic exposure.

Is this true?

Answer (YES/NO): NO